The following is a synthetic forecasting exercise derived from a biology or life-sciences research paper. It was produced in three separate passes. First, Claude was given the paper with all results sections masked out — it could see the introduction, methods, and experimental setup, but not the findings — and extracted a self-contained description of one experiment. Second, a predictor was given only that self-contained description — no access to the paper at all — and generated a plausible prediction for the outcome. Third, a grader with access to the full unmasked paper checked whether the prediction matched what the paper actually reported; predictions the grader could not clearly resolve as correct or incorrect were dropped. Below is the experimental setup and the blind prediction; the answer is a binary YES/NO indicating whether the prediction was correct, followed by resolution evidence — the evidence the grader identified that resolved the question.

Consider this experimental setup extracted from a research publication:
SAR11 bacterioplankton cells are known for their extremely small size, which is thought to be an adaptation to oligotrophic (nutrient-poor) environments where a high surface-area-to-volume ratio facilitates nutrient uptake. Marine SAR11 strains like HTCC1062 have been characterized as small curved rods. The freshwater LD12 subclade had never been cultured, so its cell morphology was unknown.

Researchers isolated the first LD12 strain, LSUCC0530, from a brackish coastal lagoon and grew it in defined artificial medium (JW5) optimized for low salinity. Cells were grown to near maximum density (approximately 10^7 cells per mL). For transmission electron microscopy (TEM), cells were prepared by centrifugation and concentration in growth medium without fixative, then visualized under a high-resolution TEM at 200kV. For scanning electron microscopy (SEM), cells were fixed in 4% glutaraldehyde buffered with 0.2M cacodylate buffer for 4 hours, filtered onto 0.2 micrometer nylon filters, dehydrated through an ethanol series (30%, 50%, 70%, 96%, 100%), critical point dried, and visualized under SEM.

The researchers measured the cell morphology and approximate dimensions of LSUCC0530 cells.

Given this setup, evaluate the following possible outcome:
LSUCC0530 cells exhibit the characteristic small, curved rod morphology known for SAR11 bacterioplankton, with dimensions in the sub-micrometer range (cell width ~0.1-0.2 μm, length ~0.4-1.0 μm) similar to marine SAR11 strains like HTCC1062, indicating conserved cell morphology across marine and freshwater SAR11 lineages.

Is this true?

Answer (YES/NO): YES